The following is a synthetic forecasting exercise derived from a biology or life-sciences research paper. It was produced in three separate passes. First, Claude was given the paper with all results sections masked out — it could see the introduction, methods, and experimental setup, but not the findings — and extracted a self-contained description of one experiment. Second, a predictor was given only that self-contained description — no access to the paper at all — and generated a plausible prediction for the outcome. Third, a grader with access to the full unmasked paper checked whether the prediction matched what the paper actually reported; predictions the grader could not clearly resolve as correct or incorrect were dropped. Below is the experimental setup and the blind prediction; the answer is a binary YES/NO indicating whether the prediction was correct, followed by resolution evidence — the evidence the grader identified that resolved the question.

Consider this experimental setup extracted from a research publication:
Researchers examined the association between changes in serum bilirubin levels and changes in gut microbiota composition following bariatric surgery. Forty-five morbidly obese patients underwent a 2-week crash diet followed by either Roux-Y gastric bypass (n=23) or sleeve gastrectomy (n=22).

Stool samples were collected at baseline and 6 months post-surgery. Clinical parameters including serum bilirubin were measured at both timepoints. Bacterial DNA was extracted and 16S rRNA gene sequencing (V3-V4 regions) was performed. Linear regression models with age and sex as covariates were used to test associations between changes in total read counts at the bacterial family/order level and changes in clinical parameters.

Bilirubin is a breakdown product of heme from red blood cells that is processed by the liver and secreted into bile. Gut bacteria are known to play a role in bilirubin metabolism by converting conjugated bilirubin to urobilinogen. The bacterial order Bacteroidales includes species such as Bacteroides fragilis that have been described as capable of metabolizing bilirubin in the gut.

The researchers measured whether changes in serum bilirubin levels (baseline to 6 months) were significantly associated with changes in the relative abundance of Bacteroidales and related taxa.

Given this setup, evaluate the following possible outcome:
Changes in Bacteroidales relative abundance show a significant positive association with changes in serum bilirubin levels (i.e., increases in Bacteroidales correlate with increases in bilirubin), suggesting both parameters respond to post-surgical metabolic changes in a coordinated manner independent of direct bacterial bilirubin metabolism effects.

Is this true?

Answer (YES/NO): NO